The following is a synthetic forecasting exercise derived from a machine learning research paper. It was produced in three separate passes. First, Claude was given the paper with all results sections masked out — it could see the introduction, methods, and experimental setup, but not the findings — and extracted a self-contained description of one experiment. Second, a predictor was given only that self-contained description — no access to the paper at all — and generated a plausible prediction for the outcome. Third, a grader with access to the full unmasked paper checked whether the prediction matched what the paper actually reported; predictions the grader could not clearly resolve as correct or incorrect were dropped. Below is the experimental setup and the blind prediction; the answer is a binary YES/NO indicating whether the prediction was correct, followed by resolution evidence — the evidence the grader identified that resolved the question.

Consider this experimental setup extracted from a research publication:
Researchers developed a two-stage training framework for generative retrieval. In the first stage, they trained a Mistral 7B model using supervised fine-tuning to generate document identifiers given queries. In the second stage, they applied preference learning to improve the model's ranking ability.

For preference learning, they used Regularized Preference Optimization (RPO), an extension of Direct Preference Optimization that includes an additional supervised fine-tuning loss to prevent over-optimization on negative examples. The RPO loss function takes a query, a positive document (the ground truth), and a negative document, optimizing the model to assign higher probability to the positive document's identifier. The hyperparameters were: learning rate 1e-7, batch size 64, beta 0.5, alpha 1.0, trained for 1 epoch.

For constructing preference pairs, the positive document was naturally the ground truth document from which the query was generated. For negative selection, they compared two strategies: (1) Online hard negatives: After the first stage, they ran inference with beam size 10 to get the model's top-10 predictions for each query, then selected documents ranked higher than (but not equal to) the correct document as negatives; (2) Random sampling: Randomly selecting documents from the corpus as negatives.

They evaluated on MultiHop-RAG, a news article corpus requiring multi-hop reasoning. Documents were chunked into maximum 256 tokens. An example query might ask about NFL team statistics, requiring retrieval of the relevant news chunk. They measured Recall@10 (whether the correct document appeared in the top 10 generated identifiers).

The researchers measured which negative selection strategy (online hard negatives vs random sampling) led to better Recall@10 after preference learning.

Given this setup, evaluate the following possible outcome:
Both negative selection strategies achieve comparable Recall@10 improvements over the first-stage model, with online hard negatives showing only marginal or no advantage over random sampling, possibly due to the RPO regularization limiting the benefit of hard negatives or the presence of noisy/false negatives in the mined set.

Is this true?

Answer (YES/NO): NO